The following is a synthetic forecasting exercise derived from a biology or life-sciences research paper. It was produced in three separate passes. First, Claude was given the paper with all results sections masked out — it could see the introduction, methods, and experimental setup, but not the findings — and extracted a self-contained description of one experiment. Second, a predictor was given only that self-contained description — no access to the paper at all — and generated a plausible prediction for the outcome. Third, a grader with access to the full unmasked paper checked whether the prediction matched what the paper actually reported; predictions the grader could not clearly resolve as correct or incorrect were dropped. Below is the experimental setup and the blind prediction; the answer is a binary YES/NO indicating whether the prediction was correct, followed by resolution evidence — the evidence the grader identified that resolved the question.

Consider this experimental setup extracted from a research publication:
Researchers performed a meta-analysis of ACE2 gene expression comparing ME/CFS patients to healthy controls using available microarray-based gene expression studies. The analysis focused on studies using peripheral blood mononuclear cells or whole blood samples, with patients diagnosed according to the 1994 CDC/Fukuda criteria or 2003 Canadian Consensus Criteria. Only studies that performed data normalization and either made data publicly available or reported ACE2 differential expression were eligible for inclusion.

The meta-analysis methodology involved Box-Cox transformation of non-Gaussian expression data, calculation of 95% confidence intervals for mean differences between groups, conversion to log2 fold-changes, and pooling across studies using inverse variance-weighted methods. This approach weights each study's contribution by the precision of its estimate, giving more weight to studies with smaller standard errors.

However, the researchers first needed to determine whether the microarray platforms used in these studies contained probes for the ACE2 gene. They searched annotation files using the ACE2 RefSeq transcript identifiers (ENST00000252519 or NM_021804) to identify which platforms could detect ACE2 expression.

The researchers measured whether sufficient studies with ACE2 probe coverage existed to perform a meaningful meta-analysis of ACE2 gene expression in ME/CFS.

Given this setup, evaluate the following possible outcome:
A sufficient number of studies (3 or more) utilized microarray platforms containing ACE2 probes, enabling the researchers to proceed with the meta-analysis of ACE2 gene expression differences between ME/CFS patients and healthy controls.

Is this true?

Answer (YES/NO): NO